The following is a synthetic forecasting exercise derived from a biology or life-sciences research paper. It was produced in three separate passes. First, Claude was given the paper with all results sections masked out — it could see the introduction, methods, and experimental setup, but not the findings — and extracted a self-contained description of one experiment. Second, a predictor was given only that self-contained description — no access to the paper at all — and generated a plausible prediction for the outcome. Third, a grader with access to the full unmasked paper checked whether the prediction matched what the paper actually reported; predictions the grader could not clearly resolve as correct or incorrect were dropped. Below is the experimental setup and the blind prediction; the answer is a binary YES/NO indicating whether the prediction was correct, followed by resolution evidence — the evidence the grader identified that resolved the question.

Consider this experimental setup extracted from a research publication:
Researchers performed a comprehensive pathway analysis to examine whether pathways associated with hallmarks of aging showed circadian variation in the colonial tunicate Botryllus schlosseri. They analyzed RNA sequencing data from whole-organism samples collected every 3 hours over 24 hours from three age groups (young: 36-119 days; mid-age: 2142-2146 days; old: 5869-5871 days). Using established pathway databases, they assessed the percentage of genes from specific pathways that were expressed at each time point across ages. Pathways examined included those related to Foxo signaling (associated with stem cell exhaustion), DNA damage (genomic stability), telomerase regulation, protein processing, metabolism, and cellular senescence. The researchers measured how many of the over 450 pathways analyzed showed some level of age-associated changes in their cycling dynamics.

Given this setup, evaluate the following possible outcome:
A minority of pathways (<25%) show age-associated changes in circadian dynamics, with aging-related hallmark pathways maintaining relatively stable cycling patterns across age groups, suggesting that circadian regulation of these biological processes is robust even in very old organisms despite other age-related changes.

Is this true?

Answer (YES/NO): NO